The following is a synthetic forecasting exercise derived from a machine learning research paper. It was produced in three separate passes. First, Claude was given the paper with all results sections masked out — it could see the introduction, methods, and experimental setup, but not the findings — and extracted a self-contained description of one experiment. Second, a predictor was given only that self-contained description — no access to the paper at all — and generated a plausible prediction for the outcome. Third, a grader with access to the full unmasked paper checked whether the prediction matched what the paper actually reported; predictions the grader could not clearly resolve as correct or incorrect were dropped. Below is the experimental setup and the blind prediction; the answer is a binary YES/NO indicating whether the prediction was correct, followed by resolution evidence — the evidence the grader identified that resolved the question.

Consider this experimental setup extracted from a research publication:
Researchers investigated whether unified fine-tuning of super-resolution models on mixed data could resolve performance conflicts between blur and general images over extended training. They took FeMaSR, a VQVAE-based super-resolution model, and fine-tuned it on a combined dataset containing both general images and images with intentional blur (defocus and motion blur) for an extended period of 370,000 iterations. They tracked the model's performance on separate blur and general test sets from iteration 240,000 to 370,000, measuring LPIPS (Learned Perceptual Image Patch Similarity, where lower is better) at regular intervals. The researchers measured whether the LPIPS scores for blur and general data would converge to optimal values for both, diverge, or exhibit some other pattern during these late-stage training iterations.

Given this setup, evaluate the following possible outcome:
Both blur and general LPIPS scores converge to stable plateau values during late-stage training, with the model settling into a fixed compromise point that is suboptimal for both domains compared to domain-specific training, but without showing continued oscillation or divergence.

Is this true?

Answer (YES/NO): NO